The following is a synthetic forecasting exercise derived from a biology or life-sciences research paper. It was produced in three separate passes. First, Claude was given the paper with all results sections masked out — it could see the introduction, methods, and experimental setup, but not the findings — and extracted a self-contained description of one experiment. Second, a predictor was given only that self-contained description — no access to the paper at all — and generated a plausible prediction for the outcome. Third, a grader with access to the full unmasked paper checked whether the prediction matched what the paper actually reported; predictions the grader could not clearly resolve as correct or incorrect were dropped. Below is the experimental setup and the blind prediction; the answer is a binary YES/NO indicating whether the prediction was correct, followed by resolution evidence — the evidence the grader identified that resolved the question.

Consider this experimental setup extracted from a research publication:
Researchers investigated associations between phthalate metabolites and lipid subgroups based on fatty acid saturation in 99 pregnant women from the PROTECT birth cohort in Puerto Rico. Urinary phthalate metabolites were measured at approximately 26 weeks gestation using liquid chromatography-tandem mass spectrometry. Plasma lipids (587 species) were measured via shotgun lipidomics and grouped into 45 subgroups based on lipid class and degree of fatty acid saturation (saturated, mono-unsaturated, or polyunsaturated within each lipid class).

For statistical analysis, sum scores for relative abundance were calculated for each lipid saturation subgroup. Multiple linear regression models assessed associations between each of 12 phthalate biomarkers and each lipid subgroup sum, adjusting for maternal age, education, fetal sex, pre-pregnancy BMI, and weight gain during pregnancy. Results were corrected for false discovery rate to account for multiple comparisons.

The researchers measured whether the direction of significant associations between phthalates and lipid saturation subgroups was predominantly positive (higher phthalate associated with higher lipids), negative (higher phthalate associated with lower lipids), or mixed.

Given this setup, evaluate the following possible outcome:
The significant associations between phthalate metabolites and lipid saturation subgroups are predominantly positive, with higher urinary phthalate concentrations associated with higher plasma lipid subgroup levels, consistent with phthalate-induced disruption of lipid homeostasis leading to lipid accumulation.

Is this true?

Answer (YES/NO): YES